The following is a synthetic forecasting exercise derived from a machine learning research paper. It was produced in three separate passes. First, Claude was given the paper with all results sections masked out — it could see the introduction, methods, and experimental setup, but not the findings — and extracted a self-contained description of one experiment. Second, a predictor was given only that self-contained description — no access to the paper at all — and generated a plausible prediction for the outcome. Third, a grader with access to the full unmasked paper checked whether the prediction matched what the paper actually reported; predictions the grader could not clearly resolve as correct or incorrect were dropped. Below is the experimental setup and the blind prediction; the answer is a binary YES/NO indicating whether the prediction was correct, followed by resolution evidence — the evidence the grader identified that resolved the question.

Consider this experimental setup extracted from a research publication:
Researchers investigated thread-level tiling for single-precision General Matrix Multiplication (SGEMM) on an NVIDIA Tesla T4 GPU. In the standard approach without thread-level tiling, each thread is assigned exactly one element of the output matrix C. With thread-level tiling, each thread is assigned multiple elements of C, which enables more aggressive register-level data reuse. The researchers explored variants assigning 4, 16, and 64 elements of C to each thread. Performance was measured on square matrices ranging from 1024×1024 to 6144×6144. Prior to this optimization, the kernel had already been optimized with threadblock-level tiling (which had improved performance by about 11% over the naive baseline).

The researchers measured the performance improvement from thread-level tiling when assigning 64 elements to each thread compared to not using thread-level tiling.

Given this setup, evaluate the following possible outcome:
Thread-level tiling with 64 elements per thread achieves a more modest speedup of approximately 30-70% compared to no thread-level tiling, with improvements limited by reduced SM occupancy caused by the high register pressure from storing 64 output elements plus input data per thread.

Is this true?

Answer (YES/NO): NO